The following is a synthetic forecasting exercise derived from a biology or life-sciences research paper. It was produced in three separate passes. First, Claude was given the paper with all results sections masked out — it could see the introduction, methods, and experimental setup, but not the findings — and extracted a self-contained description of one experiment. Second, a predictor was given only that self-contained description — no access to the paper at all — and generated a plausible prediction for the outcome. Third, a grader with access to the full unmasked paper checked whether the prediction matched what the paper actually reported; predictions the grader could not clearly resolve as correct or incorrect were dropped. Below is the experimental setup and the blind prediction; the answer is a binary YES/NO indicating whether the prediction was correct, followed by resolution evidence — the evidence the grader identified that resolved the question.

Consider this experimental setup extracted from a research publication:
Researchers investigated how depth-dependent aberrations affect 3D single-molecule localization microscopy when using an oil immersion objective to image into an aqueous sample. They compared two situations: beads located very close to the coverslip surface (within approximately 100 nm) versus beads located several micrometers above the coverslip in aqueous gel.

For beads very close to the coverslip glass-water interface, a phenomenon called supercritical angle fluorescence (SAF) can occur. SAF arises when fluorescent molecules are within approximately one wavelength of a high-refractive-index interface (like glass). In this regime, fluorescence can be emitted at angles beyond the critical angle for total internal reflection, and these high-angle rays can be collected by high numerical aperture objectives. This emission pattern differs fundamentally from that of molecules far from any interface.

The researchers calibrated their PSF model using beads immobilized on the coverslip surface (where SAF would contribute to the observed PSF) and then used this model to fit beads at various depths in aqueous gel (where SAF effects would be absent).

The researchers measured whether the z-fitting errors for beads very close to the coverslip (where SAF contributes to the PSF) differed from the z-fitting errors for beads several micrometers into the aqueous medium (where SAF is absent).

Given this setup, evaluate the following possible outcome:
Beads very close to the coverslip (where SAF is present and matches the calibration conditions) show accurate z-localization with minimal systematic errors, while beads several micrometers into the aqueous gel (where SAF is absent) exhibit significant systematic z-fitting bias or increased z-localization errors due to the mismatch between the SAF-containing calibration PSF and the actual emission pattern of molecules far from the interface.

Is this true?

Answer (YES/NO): YES